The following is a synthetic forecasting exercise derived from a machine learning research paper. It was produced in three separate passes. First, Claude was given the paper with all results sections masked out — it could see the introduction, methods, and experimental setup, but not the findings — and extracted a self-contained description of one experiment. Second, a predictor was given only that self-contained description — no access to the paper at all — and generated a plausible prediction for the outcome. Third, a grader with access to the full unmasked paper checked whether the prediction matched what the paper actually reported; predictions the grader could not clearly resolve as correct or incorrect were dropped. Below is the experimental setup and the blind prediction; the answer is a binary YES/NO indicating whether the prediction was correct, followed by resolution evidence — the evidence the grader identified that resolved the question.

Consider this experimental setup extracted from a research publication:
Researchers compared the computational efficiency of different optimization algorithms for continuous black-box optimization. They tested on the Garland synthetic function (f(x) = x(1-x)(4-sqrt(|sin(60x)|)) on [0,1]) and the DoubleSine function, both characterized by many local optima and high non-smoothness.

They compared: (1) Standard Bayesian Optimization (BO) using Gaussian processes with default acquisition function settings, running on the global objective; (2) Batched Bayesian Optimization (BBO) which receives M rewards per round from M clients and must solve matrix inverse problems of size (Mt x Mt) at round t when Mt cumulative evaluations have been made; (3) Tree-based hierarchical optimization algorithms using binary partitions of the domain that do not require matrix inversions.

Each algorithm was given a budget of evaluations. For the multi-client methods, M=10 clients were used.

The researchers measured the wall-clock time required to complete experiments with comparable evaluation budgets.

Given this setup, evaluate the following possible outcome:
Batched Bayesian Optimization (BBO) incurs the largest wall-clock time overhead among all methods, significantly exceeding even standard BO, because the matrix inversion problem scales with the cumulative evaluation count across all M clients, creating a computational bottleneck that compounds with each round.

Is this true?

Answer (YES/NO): YES